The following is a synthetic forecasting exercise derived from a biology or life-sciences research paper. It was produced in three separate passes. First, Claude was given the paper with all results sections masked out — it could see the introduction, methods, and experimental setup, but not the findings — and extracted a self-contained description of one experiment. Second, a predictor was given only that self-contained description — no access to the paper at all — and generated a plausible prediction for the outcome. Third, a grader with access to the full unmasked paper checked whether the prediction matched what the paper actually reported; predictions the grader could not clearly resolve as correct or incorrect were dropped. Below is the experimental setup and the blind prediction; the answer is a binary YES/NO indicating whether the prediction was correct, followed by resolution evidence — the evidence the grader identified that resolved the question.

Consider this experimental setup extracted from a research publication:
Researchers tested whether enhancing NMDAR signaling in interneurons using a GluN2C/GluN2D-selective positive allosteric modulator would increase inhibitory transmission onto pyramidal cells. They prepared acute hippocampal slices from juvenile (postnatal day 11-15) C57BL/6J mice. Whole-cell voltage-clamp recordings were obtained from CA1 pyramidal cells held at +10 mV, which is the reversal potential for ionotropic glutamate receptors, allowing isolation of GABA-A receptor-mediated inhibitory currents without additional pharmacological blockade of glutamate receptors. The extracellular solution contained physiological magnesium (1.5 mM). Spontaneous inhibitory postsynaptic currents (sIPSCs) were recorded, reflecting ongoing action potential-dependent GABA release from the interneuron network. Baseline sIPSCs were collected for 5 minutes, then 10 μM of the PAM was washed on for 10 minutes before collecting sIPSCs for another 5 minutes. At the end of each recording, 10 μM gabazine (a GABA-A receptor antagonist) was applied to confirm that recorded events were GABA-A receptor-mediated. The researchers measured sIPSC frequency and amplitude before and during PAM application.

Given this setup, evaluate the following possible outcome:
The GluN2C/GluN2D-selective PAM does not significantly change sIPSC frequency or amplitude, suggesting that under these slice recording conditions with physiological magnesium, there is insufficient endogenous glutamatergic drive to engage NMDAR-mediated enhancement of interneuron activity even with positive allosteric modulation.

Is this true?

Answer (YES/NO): NO